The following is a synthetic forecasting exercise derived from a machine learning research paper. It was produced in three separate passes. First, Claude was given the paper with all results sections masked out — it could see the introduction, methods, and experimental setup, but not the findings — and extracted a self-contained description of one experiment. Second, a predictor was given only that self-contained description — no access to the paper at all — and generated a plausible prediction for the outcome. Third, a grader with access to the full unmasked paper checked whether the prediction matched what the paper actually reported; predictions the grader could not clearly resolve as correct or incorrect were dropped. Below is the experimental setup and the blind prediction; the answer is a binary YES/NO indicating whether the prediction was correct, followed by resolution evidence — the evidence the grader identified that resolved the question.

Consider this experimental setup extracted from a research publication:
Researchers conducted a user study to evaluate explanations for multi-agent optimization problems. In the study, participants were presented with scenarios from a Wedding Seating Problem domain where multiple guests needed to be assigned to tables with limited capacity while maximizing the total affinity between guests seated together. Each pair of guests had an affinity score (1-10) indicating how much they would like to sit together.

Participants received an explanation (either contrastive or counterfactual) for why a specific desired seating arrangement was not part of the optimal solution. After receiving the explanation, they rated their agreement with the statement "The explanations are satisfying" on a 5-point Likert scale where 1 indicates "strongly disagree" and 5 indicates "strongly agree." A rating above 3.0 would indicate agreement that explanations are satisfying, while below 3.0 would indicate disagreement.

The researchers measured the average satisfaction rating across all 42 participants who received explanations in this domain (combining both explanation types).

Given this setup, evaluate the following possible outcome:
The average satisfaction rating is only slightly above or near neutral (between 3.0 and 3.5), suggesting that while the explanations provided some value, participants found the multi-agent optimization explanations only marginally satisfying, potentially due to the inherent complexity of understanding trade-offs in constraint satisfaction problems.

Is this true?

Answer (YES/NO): NO